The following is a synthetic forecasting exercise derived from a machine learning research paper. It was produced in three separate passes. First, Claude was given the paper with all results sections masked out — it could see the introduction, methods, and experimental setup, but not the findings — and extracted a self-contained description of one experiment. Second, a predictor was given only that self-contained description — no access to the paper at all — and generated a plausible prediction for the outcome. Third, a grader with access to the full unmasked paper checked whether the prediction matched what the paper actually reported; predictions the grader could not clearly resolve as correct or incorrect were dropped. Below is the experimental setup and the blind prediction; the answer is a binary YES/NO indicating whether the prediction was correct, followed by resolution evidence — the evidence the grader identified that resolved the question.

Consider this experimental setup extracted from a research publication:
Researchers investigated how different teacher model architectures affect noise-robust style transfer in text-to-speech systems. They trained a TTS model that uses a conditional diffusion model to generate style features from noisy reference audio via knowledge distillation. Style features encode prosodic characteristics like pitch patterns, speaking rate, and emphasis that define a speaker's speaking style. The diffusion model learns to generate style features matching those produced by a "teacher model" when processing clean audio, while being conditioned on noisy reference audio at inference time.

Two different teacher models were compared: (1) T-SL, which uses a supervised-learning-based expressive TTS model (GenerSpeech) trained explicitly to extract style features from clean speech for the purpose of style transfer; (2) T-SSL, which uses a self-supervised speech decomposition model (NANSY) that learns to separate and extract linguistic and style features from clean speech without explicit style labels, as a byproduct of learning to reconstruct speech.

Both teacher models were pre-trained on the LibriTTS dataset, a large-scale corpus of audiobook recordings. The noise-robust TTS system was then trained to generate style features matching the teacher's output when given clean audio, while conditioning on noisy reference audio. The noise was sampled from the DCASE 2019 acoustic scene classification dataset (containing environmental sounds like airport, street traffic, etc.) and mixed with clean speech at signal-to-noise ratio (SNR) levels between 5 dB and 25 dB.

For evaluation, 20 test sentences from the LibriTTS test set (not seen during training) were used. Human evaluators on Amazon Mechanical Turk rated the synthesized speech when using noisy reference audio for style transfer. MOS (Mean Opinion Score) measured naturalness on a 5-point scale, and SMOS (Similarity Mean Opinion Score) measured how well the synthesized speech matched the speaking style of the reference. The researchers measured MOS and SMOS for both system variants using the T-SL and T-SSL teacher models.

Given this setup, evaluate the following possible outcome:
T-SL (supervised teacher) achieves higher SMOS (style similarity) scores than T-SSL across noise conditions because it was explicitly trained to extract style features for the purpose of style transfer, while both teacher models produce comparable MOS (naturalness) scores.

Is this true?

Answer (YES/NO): NO